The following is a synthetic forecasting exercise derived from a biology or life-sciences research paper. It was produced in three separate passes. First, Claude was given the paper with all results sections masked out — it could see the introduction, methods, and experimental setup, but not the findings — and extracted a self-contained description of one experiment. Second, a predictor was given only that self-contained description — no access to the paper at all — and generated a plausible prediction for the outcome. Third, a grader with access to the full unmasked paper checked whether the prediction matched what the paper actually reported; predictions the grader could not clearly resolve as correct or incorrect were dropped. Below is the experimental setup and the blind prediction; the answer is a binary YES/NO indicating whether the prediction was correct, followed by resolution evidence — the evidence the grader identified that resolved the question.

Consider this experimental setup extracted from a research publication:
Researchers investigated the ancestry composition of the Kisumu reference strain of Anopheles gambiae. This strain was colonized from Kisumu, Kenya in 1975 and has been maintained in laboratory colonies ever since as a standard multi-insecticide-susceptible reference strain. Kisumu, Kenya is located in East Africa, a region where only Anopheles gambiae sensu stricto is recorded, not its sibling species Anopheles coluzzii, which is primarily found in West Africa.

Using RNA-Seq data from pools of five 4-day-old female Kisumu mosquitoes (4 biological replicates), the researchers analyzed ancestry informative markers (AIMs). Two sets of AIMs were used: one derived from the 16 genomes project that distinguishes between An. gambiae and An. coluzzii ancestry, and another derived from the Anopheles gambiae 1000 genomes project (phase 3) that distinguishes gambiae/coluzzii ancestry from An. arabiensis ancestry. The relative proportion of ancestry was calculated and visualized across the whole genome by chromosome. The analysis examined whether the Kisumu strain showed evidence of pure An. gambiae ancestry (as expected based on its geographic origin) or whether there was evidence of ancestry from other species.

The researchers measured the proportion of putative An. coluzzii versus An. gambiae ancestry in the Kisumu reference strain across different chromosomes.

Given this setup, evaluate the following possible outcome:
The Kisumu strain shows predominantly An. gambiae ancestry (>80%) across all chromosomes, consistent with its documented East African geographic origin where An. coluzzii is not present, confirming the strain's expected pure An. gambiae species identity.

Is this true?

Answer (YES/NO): NO